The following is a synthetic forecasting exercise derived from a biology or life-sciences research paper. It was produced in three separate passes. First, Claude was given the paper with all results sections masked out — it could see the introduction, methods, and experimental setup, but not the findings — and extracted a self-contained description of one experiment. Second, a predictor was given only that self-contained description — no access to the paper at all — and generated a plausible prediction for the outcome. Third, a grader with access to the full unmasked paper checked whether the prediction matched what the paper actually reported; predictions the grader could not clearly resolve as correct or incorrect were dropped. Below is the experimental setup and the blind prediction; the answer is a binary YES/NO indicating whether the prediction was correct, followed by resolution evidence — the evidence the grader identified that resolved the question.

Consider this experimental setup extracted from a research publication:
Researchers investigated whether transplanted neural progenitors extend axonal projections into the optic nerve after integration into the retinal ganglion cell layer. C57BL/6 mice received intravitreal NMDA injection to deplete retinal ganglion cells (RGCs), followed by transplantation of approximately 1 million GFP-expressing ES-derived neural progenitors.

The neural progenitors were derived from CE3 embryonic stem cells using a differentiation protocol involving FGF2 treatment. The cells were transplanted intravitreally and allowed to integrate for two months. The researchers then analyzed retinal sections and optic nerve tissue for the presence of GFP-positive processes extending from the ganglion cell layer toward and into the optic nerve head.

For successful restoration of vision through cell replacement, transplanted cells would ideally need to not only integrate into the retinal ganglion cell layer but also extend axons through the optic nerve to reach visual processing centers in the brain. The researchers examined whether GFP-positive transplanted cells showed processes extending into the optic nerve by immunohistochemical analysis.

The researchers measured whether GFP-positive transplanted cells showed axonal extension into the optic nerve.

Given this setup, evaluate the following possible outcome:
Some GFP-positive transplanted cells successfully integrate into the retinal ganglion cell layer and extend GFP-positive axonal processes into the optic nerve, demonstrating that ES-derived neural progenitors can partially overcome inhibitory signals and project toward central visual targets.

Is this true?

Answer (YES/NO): NO